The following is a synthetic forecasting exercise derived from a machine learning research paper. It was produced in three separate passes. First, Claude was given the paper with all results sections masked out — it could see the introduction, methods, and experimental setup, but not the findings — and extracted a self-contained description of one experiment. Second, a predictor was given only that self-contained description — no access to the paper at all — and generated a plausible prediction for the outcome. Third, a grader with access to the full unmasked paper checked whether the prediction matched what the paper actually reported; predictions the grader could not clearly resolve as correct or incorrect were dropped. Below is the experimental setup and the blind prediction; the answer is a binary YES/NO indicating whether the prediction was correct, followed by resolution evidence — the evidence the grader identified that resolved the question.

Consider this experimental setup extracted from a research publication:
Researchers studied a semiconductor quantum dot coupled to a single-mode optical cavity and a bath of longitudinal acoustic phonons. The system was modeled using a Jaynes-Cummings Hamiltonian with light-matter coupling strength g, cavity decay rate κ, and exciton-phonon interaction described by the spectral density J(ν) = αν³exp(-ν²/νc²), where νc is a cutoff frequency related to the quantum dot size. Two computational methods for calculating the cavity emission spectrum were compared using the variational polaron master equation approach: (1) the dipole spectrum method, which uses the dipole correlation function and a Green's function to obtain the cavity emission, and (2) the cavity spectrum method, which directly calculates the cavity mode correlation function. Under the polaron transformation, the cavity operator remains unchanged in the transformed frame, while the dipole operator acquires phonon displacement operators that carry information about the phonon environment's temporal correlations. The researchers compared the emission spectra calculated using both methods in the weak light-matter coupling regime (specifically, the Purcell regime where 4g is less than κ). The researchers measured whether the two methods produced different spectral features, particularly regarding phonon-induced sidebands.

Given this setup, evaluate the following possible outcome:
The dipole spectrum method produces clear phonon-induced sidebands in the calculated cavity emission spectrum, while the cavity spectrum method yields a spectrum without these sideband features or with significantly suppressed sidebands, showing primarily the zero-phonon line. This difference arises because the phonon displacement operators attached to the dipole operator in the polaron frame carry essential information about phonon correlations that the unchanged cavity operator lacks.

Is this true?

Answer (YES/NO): YES